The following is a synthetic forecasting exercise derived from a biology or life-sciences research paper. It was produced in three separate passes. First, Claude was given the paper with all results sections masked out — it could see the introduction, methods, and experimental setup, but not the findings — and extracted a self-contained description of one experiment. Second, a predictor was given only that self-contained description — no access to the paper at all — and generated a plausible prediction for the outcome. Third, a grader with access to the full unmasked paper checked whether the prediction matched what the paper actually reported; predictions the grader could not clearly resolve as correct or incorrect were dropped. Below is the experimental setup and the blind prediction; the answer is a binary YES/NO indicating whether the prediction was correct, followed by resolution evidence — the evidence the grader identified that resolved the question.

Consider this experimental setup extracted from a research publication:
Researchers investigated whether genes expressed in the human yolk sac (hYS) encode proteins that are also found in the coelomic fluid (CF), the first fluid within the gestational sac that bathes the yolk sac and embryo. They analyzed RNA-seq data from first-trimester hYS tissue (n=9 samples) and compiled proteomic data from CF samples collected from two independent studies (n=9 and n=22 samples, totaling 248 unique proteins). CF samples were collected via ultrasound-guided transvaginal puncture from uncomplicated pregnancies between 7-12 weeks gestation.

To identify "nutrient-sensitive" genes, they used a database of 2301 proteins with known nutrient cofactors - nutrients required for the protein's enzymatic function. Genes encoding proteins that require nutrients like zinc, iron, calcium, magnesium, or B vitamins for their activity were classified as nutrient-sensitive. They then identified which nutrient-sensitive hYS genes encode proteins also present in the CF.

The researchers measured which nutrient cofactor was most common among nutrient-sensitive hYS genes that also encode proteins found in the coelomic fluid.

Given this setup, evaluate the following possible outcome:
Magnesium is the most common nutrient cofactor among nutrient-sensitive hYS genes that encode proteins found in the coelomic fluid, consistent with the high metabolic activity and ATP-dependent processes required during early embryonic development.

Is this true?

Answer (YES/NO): NO